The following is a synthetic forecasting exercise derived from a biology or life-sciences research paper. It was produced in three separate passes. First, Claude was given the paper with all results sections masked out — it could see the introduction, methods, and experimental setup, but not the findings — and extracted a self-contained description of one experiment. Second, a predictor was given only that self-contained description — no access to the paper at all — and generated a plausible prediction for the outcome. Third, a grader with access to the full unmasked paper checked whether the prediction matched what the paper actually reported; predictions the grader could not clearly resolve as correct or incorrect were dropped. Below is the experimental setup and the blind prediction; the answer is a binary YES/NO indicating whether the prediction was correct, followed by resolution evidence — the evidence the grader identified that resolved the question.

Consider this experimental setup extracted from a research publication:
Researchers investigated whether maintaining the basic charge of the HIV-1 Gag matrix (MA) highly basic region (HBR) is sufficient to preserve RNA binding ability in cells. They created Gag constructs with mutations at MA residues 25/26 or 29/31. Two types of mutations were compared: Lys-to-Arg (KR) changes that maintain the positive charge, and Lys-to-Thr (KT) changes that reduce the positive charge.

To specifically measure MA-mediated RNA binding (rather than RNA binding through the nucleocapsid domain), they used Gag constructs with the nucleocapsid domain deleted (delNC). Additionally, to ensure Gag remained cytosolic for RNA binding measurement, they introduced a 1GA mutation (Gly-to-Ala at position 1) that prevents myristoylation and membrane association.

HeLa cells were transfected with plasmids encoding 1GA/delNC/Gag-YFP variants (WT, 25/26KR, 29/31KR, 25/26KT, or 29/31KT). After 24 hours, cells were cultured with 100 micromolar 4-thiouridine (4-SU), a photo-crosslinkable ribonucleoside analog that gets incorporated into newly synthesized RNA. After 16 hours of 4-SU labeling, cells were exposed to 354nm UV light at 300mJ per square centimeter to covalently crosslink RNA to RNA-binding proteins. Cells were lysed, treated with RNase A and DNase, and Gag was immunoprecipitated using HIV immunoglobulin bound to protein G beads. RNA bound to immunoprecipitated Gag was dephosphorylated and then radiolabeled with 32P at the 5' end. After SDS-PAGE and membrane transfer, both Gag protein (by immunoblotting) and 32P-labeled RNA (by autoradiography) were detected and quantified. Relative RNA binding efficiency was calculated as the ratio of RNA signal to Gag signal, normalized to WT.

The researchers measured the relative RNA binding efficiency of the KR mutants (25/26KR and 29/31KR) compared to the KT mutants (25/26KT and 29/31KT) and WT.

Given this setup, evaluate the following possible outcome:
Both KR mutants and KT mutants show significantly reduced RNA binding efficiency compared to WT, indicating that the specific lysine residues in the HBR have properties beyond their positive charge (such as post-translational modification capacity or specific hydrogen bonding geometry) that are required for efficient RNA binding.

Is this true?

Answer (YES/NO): NO